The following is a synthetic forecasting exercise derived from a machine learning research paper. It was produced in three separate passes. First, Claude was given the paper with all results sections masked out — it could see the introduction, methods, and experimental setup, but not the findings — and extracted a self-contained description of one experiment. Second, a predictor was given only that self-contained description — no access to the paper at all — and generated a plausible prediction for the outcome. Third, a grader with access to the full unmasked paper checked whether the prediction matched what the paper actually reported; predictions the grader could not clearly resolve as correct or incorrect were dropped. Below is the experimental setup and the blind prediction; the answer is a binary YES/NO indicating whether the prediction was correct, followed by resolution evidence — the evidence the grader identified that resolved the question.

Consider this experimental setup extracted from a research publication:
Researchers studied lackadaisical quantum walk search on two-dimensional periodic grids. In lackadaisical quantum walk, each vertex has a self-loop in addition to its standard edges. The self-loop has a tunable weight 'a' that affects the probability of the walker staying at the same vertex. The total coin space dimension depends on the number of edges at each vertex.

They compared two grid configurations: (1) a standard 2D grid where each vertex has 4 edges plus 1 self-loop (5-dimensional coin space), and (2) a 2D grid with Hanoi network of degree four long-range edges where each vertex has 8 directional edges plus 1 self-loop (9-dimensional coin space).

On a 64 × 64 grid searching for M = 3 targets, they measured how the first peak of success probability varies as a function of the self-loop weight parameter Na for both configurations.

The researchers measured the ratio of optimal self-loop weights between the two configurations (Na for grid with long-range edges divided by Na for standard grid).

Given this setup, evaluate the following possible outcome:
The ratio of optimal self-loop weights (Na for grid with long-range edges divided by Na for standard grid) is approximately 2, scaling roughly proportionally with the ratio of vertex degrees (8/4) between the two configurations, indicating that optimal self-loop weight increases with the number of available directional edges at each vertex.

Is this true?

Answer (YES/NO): YES